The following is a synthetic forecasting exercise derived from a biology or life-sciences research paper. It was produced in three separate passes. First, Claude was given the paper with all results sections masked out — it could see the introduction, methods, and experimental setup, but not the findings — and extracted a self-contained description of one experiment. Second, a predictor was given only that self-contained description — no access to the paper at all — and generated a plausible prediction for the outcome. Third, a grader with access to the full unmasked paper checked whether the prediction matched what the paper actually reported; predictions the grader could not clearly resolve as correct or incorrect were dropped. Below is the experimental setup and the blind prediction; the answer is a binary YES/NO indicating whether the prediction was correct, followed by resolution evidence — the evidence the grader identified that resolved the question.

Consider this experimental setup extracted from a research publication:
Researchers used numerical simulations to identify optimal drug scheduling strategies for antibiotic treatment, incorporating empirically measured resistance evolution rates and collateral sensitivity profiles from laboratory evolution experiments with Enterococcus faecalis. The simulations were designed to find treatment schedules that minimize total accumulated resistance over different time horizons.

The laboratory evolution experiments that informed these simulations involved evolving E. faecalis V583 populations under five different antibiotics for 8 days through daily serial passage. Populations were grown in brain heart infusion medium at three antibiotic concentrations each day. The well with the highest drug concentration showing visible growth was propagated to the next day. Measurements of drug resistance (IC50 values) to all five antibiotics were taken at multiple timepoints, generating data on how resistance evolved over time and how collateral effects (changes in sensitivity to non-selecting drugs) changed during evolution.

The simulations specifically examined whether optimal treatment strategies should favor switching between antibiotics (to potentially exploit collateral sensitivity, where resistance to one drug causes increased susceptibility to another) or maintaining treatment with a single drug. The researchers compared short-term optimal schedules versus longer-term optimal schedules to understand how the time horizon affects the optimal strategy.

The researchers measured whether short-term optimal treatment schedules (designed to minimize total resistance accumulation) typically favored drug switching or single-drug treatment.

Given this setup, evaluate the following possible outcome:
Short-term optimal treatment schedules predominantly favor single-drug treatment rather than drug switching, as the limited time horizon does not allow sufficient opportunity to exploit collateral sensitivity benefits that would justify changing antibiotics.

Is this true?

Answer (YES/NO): YES